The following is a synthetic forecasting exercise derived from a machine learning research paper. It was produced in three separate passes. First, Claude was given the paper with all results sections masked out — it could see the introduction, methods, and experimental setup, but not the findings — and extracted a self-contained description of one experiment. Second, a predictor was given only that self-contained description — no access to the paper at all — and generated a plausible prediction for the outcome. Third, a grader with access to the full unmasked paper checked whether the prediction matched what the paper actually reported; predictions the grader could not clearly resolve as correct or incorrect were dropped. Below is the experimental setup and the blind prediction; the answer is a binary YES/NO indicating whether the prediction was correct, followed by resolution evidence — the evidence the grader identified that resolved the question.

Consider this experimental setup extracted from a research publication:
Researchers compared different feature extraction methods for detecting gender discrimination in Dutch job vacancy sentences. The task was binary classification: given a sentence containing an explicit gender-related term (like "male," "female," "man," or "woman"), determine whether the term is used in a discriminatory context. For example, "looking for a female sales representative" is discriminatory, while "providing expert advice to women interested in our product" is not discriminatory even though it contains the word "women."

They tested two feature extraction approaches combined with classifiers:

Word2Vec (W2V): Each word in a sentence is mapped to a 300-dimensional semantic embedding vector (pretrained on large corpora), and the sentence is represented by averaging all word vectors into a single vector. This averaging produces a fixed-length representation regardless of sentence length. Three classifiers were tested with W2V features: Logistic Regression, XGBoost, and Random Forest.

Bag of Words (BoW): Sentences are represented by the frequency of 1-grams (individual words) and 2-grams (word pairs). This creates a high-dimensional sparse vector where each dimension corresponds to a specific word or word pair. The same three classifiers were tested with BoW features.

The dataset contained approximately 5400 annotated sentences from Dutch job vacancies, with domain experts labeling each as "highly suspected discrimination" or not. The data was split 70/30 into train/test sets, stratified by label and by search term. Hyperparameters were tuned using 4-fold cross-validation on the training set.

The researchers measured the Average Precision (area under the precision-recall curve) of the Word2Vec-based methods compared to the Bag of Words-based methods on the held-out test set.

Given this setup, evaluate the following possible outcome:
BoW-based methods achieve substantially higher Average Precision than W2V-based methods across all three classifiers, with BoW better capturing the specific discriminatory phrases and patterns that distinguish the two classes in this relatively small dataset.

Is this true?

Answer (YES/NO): YES